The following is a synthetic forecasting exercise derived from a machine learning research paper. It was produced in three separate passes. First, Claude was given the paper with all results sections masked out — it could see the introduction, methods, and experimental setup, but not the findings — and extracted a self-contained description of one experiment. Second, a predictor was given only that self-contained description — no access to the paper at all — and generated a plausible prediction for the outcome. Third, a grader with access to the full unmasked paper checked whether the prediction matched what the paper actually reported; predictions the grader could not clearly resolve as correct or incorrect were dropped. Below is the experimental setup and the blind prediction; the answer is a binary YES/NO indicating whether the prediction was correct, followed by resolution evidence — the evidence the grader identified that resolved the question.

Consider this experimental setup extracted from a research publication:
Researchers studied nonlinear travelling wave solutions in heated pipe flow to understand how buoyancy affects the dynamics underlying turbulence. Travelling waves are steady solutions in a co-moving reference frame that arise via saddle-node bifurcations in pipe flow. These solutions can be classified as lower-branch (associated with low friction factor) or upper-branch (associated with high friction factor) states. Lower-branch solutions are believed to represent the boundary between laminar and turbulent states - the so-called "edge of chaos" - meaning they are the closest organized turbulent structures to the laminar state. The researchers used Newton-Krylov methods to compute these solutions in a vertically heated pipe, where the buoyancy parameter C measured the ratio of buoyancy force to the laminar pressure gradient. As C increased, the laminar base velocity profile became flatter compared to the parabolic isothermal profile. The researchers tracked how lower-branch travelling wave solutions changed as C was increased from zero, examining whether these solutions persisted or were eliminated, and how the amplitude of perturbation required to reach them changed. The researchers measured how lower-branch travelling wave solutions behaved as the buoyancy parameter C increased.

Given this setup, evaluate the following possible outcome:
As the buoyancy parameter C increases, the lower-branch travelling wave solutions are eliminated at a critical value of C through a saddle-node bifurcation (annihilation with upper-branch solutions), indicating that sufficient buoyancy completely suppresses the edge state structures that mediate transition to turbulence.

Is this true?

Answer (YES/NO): YES